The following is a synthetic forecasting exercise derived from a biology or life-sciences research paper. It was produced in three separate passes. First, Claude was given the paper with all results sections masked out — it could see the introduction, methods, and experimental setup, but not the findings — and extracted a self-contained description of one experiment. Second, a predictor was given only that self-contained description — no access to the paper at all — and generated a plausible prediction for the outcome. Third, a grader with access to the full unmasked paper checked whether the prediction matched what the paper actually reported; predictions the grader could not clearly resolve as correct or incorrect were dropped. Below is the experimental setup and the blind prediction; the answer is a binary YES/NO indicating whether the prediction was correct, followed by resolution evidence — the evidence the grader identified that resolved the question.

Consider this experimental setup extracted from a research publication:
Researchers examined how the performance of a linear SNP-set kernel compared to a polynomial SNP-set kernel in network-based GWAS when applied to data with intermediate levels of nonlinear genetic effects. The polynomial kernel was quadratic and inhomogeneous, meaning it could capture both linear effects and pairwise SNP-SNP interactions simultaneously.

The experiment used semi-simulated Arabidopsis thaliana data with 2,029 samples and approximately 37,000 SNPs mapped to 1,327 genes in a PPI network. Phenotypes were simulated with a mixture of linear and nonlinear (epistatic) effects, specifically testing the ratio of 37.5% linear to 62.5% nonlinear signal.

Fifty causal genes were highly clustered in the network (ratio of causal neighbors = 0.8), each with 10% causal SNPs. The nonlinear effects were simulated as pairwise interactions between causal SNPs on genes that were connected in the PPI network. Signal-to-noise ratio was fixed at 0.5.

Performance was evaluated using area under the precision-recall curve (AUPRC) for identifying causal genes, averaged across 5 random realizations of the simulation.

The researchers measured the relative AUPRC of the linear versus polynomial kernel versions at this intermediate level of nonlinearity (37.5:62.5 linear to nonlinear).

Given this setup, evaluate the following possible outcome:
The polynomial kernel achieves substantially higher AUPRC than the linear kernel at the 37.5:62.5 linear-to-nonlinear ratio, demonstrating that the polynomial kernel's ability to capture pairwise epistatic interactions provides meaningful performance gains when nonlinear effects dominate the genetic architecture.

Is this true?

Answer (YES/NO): NO